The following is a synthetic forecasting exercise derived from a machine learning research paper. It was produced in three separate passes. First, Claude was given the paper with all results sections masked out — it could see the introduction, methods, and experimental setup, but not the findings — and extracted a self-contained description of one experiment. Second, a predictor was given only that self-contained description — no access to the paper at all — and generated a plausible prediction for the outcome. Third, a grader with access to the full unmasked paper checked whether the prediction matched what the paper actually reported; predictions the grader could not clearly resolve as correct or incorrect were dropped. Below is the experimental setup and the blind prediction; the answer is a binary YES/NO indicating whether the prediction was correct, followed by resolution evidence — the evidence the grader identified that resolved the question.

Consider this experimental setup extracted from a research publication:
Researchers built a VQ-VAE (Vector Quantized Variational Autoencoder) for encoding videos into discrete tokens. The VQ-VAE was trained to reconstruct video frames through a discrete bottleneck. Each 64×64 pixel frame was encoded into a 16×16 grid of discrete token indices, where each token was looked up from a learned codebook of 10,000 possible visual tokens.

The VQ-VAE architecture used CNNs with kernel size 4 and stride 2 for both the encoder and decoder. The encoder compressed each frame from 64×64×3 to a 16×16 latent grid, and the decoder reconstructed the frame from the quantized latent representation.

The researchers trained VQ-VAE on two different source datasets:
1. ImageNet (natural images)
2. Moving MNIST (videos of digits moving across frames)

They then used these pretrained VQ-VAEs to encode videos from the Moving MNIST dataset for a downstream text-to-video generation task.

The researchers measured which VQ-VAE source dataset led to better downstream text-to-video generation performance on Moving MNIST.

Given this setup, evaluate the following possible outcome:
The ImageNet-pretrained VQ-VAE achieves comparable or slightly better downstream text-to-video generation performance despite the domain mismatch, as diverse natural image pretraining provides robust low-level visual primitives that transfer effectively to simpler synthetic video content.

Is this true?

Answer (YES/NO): NO